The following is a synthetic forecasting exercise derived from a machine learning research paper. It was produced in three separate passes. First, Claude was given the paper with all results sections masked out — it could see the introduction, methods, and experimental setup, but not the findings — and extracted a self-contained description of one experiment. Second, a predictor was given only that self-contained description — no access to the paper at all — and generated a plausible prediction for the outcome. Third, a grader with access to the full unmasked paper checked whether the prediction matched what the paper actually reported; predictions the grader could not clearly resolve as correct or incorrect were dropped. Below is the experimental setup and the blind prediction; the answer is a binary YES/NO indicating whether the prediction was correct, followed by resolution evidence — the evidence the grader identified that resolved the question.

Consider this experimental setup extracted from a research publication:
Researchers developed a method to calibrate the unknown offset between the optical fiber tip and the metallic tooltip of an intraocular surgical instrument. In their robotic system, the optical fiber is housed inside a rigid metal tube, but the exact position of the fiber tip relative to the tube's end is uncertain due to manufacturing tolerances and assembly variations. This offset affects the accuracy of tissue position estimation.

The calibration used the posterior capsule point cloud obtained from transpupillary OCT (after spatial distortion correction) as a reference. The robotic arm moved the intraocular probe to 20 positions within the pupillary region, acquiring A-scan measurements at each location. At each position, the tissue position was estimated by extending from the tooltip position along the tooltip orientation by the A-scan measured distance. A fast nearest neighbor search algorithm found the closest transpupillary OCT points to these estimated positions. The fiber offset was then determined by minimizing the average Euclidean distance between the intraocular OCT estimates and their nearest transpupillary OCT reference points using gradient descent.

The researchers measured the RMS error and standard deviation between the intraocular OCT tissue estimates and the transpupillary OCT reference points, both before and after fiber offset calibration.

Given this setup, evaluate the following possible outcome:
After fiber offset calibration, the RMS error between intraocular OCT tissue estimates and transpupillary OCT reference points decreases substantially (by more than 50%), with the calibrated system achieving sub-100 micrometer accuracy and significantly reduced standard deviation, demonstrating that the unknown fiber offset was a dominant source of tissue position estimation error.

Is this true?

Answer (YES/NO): YES